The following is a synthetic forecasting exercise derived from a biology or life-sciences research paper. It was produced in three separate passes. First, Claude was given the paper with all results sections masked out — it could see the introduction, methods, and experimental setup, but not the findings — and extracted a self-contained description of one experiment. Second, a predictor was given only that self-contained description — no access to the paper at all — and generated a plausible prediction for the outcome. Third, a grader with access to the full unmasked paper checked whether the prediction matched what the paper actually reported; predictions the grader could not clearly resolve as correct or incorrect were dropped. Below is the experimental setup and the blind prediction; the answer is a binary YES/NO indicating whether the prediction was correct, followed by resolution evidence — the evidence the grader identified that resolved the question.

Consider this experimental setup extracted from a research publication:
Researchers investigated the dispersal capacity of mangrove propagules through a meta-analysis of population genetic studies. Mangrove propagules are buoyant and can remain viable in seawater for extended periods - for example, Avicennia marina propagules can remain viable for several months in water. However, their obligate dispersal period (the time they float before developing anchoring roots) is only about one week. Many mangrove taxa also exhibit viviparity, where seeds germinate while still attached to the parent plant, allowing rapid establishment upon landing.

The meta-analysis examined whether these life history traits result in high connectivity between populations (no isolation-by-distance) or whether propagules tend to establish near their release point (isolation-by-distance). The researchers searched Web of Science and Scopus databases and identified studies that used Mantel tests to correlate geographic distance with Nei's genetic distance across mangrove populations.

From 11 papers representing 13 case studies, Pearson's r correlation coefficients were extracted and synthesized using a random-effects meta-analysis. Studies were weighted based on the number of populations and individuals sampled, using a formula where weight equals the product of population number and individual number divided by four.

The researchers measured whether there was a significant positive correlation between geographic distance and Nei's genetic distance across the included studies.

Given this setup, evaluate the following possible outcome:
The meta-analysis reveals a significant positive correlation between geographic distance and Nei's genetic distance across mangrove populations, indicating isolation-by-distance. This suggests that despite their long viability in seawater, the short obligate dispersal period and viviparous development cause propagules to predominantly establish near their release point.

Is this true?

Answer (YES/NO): YES